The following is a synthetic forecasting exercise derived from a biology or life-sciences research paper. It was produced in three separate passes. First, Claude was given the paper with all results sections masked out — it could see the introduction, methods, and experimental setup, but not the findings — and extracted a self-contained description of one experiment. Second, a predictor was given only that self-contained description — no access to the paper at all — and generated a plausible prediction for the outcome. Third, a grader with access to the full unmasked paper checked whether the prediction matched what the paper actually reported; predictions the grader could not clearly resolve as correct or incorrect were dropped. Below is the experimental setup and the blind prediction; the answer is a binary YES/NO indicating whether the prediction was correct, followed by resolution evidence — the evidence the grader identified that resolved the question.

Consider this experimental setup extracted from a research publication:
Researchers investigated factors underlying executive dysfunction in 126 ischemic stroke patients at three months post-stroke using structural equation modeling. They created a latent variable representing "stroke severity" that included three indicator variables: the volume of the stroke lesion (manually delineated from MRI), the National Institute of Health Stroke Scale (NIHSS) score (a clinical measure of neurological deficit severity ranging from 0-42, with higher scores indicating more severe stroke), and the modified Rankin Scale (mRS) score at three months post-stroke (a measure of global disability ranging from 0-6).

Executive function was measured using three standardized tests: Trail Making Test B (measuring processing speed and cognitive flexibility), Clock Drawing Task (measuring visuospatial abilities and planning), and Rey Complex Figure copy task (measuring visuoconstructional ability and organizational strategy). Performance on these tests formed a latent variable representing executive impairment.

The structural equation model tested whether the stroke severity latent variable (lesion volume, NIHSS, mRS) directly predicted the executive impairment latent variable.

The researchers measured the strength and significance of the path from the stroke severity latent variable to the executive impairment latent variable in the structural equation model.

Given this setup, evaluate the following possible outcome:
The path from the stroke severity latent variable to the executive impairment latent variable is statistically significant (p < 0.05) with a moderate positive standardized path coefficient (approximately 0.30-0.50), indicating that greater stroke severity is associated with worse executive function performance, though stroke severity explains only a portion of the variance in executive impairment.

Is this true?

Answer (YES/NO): NO